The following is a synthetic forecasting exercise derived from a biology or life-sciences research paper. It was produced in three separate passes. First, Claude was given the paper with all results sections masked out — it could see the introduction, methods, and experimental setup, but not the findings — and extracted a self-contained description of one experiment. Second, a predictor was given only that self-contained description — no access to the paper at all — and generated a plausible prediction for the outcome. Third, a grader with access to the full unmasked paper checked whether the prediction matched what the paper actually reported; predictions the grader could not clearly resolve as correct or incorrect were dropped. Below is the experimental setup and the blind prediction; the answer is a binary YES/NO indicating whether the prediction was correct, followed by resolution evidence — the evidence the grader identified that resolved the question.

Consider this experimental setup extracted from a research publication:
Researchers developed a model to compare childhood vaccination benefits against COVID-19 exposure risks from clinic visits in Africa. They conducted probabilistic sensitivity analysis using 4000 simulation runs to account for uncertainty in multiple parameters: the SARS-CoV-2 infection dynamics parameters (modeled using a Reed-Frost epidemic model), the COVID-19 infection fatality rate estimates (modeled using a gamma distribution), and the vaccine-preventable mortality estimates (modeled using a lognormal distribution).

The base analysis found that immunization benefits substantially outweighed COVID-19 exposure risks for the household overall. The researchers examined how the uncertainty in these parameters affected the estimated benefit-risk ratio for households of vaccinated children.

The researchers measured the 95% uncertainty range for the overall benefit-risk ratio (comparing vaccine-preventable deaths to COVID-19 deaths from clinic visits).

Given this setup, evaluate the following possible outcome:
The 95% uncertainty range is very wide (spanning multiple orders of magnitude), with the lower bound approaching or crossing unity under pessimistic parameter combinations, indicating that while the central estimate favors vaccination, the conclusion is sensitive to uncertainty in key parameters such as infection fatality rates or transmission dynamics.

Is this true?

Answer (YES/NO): NO